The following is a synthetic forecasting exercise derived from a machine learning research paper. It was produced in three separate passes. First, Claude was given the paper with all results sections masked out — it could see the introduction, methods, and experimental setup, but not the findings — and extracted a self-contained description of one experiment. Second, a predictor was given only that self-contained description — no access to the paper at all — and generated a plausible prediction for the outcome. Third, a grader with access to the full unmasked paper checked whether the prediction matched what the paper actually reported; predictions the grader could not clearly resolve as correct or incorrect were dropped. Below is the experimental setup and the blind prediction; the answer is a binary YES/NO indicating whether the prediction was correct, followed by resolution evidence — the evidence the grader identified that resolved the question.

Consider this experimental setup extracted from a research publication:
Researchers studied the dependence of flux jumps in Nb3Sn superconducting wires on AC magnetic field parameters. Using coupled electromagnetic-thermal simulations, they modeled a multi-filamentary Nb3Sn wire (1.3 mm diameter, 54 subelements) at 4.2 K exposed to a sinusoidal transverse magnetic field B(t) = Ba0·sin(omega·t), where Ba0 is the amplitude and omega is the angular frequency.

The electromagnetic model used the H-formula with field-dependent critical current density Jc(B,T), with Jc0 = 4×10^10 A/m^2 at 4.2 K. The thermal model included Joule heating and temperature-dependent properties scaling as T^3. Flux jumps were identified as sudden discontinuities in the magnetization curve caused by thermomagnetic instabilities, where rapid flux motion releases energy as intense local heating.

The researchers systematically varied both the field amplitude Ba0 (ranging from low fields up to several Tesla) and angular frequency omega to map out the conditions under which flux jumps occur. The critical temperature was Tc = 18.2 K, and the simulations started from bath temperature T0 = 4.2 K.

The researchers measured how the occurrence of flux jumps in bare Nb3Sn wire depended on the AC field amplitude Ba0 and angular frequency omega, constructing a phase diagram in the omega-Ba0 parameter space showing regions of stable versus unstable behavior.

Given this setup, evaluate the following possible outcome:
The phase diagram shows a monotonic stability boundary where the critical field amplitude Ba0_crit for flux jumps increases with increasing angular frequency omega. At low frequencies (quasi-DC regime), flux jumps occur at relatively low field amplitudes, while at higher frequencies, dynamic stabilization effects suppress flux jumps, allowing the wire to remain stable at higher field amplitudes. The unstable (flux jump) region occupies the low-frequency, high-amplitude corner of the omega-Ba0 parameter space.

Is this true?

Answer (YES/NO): NO